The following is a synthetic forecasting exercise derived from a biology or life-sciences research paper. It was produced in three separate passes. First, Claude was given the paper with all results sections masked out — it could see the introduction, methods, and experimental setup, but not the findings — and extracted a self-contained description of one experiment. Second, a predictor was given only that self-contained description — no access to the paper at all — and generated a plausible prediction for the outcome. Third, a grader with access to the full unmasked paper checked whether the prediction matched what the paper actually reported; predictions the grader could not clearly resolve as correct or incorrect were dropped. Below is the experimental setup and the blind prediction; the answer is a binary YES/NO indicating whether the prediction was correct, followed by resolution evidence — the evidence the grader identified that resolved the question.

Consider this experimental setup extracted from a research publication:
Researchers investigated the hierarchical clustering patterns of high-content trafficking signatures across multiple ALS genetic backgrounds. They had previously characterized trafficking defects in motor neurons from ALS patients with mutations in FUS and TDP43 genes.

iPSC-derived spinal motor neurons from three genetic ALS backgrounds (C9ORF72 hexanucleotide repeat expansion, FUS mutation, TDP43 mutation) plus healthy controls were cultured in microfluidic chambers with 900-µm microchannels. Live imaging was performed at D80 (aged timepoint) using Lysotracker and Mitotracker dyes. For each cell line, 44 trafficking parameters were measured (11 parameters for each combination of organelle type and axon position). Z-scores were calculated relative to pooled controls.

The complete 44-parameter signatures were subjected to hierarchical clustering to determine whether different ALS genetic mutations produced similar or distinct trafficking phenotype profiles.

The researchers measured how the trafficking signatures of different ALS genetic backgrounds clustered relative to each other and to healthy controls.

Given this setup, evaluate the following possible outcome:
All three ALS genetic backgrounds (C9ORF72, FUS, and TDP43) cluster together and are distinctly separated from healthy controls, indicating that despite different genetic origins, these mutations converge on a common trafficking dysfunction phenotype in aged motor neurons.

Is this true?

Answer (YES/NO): NO